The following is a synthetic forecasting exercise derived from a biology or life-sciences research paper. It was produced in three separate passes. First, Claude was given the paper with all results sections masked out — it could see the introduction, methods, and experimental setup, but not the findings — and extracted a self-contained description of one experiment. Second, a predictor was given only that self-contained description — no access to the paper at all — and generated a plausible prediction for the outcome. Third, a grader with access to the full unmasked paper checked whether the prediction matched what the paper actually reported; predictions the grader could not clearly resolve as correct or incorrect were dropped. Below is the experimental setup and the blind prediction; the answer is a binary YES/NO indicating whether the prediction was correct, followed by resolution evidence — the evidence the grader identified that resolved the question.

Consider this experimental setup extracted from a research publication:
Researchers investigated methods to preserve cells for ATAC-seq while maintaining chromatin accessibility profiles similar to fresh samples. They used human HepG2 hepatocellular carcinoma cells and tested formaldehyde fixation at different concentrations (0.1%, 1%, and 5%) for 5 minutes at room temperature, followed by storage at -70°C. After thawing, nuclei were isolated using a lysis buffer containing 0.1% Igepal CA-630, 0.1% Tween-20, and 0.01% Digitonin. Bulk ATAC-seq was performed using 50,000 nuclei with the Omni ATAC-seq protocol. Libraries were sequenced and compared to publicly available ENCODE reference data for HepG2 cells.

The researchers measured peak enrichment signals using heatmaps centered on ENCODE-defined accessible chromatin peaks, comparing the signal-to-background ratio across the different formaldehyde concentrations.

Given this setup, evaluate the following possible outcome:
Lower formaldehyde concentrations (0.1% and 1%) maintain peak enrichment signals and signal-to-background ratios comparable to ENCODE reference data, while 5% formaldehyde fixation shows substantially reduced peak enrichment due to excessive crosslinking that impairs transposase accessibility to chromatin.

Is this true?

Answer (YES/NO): NO